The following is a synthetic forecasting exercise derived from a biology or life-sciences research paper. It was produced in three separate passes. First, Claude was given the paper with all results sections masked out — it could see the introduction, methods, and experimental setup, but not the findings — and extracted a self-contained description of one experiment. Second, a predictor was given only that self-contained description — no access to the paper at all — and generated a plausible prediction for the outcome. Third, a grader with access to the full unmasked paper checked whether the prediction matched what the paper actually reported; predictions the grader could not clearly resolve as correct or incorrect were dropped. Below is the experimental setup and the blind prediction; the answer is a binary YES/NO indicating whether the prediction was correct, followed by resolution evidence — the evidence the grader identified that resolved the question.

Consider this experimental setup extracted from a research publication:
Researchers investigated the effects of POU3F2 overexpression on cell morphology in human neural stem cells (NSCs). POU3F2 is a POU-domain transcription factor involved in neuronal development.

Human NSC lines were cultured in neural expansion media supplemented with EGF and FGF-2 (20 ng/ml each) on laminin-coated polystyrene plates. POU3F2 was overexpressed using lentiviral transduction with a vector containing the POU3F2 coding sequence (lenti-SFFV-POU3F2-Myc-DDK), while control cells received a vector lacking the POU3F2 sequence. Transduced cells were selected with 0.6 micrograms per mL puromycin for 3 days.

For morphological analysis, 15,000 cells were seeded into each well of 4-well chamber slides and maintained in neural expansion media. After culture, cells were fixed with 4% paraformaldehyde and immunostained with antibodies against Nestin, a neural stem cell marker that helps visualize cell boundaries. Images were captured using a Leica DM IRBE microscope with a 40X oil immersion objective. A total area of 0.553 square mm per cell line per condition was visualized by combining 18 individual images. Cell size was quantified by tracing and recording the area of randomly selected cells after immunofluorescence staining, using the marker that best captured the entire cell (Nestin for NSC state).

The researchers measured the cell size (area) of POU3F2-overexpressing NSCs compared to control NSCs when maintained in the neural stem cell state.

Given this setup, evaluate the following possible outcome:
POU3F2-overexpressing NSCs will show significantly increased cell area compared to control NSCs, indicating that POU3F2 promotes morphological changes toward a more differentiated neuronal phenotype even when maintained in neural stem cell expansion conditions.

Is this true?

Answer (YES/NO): YES